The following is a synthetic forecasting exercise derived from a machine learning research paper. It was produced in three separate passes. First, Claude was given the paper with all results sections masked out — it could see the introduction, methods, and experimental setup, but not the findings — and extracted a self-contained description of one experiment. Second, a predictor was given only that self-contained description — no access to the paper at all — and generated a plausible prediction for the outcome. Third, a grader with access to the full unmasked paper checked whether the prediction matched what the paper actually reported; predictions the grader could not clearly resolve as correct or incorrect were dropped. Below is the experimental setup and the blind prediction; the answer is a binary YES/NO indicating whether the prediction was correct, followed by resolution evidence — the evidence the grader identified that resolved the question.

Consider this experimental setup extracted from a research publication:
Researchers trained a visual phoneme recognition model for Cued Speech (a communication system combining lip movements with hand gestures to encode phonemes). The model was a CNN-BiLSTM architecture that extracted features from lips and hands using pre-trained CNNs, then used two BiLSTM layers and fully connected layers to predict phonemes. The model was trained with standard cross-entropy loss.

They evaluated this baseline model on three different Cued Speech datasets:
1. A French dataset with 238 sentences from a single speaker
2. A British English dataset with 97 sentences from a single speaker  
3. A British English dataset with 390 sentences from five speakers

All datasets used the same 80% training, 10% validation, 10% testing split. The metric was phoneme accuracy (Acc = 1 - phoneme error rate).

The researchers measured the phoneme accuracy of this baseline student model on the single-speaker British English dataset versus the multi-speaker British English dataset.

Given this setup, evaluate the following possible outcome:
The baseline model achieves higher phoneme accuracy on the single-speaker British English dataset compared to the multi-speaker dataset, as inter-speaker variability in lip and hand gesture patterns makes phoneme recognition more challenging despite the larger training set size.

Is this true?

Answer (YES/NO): NO